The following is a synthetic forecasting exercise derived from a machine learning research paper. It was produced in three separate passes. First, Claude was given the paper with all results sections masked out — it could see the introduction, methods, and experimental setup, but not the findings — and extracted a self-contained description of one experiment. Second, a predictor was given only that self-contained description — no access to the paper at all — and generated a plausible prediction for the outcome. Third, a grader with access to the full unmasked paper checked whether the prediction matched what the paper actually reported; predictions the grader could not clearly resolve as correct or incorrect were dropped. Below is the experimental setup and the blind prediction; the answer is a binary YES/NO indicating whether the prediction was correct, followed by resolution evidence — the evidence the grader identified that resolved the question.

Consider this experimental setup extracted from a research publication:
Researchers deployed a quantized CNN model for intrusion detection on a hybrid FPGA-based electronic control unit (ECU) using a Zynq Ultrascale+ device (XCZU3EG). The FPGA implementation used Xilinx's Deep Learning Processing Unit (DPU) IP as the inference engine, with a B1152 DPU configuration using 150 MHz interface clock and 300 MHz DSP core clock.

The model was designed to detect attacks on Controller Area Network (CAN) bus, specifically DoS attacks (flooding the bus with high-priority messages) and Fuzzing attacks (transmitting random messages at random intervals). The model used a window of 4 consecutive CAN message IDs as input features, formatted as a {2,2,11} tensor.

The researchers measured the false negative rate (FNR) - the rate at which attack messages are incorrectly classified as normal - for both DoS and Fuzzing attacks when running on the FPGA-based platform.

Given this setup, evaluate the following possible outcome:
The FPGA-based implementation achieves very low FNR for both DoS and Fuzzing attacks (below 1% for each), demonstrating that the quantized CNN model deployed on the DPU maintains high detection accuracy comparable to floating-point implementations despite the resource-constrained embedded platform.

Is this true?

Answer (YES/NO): NO